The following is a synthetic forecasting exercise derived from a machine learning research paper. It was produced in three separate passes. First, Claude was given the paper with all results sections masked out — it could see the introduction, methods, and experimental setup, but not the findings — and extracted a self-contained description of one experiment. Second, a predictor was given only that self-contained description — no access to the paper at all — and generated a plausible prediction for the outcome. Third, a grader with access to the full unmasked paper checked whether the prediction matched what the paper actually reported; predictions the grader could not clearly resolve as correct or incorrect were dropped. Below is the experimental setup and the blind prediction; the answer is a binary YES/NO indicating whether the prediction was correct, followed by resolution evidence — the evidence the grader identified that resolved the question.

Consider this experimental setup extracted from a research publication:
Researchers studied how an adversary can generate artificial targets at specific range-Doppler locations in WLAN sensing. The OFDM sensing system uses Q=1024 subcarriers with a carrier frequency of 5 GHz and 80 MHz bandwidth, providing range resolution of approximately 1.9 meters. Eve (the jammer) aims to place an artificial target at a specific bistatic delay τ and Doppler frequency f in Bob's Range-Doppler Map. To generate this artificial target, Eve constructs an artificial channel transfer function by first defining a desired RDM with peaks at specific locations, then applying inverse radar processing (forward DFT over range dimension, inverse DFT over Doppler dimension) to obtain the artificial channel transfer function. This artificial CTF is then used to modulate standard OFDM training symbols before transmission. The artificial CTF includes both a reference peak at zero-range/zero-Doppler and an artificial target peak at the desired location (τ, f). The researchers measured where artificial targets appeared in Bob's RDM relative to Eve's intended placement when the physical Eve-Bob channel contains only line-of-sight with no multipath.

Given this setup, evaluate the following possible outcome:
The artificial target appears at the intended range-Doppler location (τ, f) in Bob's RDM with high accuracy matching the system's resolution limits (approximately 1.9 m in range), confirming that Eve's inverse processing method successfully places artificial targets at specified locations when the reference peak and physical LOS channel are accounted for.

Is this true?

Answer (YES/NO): YES